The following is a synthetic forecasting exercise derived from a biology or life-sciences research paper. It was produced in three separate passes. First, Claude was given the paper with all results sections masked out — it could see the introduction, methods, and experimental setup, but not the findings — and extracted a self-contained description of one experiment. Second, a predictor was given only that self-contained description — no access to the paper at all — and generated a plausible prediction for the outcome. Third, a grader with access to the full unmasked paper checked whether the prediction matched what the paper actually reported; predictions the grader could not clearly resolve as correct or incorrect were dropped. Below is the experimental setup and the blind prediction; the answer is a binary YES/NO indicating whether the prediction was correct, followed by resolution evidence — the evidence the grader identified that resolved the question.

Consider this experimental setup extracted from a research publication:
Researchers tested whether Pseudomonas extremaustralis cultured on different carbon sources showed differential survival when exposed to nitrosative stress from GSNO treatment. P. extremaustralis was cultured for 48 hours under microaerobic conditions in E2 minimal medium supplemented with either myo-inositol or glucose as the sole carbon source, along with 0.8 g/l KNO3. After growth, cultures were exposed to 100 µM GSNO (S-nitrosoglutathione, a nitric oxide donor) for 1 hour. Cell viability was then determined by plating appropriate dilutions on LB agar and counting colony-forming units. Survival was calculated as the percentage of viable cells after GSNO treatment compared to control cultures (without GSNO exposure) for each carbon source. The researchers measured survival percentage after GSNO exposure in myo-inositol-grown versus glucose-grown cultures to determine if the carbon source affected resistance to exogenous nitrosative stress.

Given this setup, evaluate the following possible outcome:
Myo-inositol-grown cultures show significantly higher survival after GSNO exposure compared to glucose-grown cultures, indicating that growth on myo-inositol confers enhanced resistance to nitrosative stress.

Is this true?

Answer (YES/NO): NO